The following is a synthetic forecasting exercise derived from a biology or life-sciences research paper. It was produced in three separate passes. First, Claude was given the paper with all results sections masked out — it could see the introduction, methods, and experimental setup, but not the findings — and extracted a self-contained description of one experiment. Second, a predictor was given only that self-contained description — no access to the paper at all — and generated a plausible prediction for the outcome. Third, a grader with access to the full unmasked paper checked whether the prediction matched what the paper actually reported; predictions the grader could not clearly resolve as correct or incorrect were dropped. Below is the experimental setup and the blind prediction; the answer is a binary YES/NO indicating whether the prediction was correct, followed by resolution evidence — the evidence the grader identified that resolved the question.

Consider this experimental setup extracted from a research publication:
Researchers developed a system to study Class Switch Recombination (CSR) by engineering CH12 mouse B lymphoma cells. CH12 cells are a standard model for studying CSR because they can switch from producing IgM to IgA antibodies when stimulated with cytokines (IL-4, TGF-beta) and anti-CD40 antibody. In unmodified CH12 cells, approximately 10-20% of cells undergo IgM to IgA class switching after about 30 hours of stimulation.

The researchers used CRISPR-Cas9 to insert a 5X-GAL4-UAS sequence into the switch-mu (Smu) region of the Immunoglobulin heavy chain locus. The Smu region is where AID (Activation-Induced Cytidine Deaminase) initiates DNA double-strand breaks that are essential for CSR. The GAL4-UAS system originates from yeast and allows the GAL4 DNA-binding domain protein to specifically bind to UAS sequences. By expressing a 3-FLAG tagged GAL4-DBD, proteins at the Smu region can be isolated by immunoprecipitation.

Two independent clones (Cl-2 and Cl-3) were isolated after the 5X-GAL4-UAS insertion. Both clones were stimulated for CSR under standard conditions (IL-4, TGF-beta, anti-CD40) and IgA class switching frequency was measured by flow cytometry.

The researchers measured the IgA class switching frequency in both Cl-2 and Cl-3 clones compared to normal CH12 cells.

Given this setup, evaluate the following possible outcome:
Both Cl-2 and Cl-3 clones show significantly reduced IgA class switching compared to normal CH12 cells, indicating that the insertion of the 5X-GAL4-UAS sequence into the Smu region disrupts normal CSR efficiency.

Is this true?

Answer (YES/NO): NO